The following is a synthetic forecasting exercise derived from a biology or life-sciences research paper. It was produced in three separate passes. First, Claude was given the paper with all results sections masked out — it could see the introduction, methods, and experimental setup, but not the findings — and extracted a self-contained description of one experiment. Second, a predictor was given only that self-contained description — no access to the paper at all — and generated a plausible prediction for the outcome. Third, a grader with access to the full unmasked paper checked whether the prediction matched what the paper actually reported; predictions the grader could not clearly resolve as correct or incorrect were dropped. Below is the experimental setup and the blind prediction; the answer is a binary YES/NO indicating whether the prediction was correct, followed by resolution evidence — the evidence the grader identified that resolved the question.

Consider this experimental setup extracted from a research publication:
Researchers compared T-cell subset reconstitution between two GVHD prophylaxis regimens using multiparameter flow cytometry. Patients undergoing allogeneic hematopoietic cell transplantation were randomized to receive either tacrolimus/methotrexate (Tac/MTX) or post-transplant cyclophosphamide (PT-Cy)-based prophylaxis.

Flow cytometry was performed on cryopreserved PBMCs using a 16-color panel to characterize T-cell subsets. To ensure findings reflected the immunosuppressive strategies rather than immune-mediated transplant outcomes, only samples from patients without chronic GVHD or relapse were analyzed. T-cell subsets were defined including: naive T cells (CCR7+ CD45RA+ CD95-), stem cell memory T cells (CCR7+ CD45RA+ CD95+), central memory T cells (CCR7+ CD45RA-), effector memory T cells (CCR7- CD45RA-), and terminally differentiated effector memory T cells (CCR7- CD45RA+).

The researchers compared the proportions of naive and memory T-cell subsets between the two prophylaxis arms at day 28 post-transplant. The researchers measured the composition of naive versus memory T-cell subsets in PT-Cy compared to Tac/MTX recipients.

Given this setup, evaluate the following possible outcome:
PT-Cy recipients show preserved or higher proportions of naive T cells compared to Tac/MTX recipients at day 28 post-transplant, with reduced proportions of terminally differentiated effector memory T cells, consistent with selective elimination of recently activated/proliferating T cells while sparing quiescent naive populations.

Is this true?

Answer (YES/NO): NO